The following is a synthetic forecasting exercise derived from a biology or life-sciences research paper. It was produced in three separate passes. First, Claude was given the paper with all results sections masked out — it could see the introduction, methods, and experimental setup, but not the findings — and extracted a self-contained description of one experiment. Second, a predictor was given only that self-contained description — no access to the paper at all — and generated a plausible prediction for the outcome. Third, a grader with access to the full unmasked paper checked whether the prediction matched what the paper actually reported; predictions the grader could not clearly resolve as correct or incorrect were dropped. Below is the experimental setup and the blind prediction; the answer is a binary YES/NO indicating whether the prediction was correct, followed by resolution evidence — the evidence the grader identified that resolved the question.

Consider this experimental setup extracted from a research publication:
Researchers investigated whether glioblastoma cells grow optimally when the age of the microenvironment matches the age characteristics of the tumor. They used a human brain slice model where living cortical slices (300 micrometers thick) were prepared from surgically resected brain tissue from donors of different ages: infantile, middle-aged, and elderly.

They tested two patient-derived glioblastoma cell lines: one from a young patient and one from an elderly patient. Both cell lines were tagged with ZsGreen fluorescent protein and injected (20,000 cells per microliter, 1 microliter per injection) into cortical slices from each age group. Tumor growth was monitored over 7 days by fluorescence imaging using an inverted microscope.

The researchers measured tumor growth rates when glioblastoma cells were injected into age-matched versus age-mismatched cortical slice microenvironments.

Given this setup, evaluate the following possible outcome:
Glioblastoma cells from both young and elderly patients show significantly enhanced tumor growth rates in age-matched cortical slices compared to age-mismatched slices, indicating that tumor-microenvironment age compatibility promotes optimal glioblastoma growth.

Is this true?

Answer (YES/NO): YES